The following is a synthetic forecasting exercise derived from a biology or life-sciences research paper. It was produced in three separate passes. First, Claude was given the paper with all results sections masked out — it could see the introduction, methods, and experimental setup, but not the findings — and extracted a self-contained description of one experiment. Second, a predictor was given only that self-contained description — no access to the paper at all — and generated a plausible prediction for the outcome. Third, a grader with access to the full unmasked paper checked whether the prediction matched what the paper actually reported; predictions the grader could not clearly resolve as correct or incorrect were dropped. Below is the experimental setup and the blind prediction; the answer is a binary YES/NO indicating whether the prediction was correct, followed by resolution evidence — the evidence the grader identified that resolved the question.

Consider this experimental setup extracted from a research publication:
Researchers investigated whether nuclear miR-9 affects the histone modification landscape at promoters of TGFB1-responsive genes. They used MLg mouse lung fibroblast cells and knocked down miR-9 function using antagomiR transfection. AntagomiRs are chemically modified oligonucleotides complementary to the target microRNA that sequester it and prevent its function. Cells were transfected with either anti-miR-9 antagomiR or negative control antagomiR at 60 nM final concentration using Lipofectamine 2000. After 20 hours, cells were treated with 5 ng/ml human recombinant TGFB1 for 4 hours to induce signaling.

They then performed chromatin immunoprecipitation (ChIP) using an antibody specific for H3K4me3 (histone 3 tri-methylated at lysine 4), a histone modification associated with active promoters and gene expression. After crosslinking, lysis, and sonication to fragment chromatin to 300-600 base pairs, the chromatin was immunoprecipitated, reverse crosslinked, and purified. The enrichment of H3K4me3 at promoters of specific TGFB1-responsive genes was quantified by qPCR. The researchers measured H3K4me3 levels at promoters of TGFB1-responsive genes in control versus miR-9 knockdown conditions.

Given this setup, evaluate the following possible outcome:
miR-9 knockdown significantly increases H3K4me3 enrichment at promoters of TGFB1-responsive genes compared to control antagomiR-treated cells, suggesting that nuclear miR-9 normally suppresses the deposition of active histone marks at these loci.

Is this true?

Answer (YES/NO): NO